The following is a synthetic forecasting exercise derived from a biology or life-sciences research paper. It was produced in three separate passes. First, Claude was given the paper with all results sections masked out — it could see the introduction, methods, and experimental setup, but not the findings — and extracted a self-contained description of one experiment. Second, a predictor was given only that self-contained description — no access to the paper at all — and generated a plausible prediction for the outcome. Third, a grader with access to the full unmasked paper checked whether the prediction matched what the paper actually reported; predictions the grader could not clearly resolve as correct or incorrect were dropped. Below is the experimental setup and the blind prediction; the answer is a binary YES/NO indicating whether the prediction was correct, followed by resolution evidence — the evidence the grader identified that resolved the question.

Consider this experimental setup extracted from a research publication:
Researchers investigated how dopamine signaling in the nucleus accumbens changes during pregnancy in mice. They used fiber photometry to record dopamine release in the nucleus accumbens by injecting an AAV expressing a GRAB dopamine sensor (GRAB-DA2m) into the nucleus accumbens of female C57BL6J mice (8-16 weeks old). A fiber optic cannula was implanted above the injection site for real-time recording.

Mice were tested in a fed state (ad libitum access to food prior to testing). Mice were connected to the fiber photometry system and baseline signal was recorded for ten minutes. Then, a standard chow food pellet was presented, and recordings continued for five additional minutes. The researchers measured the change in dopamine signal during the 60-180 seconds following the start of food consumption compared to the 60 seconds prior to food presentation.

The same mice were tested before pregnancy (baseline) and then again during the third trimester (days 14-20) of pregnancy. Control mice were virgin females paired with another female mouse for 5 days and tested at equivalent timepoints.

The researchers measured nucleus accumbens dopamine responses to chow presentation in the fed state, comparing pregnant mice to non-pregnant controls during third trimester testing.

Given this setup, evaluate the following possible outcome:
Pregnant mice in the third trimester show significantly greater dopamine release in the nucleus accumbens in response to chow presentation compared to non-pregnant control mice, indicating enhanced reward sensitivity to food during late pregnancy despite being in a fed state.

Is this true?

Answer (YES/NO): NO